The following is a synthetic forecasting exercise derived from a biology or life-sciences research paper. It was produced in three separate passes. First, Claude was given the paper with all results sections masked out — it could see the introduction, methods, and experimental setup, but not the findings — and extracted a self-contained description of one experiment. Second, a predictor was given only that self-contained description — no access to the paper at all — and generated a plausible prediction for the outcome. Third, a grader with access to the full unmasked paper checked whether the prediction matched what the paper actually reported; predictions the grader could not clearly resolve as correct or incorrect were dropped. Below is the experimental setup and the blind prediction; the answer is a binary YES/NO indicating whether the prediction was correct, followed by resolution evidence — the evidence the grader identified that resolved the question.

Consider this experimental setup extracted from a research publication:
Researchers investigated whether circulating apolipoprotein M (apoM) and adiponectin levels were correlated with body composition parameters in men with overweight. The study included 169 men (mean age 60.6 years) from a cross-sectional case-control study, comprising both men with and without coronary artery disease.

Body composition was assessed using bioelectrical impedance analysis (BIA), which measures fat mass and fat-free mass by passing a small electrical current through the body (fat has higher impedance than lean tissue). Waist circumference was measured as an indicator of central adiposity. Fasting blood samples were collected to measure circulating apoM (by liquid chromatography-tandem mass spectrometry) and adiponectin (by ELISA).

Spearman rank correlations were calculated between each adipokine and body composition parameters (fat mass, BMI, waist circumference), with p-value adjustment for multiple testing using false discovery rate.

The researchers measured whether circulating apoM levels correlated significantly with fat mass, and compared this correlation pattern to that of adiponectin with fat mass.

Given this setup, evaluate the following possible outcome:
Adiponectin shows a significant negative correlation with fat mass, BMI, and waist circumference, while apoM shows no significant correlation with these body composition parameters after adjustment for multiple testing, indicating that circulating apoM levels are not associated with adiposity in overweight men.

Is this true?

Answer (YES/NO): NO